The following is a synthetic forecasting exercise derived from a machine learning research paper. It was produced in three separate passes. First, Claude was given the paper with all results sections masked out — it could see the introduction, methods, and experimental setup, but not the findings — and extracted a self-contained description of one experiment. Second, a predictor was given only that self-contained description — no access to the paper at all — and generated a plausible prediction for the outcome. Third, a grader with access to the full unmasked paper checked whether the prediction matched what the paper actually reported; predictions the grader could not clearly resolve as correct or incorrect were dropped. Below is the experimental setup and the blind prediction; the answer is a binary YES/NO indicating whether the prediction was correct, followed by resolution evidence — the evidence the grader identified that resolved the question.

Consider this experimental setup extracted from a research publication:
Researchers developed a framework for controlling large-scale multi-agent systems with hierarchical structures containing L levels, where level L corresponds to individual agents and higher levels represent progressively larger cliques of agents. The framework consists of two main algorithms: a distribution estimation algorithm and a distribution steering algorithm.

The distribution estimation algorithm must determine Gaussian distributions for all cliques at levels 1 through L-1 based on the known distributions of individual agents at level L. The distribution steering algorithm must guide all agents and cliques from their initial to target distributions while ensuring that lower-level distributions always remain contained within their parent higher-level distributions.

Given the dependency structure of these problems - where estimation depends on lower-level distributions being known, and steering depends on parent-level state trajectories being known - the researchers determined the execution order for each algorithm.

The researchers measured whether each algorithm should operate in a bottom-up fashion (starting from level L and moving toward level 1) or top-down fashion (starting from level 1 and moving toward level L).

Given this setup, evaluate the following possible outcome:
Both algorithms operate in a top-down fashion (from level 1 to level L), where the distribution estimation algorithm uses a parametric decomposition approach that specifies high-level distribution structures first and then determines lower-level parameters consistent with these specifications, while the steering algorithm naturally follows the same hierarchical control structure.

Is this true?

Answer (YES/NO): NO